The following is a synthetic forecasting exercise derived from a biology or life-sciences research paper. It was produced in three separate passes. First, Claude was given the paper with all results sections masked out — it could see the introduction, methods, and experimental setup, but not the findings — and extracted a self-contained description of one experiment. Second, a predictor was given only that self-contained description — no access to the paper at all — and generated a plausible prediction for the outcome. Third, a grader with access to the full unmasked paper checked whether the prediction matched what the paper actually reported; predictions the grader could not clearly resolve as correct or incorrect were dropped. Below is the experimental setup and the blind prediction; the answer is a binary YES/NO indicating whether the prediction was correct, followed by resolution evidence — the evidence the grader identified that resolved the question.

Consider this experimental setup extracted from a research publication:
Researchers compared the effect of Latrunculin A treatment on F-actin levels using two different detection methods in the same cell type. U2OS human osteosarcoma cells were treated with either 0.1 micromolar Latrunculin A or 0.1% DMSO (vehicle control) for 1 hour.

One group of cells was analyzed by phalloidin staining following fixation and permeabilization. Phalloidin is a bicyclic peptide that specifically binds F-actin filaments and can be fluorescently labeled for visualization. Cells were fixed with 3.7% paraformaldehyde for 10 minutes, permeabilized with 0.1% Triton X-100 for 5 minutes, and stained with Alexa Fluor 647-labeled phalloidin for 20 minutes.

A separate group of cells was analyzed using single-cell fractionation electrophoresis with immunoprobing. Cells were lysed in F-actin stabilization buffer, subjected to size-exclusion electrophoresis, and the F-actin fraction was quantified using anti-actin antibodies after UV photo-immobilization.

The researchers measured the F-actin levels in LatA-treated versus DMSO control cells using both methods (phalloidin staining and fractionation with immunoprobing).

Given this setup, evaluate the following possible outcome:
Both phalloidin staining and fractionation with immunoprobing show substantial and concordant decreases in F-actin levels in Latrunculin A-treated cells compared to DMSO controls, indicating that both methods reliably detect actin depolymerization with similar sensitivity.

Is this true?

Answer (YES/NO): NO